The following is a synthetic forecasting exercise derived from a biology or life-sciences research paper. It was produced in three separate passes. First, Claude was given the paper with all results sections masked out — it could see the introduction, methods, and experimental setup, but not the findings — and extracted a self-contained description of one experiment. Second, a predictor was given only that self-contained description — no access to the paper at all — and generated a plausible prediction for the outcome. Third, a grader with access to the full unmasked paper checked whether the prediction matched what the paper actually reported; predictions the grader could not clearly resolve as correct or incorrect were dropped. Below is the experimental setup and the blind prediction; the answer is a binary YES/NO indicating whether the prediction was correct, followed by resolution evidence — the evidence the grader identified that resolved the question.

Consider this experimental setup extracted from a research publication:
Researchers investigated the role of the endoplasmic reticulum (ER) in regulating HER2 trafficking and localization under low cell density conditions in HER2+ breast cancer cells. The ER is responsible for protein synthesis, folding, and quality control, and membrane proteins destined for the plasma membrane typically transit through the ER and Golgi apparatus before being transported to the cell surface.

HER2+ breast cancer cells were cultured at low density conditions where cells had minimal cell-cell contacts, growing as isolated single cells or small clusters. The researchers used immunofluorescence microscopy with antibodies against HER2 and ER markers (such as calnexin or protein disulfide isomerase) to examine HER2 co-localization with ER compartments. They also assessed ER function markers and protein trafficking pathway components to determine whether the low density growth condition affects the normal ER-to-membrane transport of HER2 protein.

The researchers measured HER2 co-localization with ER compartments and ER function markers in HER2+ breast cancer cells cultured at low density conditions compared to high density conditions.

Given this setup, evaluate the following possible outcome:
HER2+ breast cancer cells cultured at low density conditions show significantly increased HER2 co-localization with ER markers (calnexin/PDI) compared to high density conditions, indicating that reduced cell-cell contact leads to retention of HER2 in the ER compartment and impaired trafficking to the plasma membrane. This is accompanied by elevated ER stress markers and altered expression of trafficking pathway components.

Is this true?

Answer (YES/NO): NO